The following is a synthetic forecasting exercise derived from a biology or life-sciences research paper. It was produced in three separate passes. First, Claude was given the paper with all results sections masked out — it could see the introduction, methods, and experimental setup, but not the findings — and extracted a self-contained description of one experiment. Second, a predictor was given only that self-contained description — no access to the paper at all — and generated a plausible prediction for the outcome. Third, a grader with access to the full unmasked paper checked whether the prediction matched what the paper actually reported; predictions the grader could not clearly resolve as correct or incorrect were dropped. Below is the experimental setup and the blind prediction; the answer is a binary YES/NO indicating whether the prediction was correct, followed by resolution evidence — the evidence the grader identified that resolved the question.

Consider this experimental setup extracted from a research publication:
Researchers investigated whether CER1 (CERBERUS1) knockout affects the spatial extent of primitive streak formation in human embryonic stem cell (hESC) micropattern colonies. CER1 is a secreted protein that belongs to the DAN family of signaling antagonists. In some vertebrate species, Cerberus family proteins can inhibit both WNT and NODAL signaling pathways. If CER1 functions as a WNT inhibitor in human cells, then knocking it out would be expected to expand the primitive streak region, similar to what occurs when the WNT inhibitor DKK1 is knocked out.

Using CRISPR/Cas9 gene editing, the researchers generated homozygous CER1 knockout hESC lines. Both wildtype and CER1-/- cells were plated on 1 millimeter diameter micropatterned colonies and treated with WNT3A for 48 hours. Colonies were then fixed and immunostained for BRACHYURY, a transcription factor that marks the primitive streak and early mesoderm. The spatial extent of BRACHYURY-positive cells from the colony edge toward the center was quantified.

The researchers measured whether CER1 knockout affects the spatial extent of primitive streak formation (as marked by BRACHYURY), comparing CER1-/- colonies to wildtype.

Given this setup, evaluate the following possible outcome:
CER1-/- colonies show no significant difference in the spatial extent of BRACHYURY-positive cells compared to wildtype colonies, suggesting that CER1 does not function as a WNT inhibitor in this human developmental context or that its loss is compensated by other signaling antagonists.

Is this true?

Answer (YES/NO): YES